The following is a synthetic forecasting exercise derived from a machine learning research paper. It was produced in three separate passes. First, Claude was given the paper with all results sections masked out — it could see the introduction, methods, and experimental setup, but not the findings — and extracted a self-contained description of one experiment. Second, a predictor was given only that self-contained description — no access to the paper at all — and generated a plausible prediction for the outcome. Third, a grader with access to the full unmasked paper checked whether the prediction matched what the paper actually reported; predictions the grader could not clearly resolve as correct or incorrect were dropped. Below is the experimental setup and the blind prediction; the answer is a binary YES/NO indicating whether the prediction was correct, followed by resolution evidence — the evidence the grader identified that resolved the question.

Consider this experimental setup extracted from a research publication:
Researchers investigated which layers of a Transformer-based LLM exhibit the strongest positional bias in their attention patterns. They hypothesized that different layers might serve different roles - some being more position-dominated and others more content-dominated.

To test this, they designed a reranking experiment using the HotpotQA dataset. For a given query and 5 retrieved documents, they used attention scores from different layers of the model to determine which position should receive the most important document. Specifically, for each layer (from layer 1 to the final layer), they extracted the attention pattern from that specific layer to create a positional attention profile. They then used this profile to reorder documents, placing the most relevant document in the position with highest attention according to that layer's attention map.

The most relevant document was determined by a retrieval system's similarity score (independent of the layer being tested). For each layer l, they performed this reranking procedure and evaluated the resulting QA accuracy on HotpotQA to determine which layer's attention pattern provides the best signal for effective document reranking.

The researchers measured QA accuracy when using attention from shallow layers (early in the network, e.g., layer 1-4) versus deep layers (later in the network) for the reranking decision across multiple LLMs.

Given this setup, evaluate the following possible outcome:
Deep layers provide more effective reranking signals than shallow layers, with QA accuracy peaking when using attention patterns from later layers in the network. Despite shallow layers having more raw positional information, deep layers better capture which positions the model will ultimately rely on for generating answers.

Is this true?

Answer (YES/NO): NO